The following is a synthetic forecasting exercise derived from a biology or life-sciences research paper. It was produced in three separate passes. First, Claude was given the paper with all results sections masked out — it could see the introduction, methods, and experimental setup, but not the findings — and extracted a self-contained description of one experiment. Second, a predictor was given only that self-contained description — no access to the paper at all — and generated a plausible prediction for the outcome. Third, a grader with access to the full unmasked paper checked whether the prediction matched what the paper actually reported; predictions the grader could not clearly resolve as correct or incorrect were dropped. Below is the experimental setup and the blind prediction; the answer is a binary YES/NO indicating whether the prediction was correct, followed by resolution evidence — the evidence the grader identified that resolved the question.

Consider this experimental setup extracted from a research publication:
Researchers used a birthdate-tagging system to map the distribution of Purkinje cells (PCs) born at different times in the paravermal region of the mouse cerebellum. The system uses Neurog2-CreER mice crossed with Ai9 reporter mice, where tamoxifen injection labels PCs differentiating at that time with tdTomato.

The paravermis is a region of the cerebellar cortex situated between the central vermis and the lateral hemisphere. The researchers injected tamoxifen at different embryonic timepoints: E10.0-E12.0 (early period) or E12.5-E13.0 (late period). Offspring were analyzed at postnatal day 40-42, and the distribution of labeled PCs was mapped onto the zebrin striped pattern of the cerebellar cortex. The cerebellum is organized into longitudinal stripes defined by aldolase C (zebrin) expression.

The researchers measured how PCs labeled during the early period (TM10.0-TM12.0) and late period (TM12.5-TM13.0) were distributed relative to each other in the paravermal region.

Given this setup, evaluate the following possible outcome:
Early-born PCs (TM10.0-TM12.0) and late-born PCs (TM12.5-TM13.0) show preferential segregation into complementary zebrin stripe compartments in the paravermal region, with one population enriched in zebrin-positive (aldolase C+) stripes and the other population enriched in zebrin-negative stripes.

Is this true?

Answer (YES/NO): NO